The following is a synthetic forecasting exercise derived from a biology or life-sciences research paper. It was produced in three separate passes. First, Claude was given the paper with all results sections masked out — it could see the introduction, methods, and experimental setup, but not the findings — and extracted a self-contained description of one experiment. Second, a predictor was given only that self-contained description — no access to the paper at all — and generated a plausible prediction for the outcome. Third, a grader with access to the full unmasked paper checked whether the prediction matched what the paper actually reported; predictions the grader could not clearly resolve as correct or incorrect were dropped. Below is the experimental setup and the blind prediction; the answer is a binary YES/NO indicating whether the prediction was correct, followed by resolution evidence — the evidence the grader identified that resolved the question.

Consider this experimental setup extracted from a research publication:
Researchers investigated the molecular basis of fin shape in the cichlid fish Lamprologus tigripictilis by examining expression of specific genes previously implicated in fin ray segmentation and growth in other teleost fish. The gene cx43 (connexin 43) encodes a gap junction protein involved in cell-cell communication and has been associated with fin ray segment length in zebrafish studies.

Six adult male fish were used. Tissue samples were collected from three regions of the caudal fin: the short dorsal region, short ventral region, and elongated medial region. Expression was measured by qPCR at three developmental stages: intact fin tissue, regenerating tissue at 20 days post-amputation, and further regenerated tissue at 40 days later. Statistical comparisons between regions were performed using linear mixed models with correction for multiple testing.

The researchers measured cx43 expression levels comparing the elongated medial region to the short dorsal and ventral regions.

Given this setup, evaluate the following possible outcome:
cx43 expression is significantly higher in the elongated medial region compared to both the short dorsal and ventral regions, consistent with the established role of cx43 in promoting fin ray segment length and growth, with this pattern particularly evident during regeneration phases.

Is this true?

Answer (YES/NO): NO